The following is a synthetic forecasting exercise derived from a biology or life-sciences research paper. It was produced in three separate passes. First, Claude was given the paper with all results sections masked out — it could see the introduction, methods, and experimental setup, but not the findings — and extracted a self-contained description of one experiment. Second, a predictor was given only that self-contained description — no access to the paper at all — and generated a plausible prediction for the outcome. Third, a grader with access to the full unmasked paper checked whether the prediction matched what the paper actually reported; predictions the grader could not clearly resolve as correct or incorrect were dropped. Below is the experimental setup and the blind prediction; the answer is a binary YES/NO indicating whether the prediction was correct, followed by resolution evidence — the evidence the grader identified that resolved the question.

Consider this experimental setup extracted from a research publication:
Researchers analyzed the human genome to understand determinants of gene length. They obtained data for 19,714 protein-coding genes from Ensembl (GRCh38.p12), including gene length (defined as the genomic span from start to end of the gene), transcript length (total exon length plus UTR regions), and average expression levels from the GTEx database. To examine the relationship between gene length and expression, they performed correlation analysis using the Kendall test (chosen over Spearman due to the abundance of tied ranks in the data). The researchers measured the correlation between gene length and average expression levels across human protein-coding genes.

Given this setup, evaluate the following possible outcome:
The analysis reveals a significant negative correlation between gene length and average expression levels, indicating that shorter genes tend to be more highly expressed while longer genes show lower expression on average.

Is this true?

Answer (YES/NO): NO